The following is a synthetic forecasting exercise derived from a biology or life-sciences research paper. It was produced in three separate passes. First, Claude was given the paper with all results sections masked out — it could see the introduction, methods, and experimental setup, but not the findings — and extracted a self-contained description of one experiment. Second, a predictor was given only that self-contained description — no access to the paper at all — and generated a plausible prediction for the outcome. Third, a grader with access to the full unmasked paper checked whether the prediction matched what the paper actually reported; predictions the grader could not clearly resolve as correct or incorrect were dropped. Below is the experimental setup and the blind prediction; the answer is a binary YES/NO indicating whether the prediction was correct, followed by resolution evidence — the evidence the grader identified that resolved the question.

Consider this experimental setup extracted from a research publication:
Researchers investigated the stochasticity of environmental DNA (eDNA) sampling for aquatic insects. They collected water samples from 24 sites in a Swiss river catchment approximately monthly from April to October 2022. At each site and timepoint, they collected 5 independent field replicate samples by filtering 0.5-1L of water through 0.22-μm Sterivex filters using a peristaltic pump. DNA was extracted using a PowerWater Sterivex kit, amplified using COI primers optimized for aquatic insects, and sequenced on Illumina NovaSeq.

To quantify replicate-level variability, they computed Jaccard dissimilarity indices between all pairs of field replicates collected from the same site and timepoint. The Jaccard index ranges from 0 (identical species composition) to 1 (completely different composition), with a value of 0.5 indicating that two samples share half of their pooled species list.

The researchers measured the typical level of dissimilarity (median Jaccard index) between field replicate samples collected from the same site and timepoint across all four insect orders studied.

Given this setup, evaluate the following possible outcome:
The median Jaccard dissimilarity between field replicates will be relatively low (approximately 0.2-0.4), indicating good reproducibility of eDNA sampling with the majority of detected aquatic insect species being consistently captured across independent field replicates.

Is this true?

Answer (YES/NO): NO